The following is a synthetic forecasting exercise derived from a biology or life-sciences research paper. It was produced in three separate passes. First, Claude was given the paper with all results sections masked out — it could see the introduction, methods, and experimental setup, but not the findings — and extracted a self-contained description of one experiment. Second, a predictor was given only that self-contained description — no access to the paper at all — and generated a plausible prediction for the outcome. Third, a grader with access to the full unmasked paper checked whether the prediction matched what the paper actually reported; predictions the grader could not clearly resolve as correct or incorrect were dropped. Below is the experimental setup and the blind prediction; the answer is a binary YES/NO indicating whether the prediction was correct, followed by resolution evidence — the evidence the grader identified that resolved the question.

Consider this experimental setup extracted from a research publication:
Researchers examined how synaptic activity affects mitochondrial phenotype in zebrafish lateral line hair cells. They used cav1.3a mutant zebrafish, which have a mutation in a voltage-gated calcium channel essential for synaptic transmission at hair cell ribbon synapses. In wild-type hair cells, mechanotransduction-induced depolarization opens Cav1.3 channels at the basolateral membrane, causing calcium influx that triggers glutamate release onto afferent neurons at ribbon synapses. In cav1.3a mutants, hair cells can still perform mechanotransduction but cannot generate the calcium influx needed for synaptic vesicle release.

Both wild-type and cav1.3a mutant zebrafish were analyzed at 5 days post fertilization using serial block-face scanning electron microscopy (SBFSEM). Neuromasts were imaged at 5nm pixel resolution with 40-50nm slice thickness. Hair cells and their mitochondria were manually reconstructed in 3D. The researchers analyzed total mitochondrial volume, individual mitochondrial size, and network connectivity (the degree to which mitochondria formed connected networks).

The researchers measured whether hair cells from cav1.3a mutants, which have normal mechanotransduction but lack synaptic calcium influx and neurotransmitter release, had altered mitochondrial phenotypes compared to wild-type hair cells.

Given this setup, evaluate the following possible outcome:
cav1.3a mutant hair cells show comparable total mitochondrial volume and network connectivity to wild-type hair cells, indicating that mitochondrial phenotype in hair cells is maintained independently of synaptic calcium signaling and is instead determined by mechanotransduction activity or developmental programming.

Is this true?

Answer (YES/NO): NO